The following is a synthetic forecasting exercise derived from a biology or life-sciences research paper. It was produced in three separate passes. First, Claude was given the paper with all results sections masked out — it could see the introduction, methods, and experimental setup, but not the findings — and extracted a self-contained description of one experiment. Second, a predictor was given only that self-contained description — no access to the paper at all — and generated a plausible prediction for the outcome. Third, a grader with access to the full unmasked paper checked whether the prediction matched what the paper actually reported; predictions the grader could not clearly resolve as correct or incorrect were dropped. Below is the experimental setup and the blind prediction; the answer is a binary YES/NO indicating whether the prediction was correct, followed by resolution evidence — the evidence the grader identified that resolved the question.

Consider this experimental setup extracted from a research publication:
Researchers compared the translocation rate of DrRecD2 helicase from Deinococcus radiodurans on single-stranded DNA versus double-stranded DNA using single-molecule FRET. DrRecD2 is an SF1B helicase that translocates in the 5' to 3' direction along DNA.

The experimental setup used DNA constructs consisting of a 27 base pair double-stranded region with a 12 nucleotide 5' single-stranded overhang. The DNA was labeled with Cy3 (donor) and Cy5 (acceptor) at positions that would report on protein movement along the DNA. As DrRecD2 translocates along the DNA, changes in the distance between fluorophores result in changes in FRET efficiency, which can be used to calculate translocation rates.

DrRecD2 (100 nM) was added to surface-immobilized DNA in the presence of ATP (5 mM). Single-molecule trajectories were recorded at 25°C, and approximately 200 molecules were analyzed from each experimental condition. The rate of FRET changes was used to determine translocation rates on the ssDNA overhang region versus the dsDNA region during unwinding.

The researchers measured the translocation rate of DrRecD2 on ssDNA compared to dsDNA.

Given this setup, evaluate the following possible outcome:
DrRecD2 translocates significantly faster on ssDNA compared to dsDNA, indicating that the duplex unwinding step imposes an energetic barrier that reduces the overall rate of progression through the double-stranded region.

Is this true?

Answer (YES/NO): YES